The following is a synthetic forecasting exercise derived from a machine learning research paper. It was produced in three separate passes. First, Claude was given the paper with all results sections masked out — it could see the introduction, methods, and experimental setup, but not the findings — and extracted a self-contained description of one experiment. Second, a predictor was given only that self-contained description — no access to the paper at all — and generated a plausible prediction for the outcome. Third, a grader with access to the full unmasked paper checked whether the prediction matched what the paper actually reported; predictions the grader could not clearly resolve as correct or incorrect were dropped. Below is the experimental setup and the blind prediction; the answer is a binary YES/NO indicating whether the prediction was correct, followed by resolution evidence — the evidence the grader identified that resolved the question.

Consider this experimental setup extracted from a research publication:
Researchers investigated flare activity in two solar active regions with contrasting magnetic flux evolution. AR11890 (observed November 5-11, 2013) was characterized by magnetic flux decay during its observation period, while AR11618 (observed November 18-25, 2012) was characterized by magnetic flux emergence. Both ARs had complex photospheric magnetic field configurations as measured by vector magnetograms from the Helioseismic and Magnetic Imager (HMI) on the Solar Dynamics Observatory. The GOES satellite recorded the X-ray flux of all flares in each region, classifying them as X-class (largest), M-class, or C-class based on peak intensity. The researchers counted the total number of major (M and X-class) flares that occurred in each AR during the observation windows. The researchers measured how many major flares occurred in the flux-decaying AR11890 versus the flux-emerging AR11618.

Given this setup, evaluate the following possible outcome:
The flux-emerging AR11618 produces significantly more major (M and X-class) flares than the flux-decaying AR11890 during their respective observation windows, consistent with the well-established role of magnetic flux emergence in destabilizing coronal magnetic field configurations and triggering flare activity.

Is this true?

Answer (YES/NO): NO